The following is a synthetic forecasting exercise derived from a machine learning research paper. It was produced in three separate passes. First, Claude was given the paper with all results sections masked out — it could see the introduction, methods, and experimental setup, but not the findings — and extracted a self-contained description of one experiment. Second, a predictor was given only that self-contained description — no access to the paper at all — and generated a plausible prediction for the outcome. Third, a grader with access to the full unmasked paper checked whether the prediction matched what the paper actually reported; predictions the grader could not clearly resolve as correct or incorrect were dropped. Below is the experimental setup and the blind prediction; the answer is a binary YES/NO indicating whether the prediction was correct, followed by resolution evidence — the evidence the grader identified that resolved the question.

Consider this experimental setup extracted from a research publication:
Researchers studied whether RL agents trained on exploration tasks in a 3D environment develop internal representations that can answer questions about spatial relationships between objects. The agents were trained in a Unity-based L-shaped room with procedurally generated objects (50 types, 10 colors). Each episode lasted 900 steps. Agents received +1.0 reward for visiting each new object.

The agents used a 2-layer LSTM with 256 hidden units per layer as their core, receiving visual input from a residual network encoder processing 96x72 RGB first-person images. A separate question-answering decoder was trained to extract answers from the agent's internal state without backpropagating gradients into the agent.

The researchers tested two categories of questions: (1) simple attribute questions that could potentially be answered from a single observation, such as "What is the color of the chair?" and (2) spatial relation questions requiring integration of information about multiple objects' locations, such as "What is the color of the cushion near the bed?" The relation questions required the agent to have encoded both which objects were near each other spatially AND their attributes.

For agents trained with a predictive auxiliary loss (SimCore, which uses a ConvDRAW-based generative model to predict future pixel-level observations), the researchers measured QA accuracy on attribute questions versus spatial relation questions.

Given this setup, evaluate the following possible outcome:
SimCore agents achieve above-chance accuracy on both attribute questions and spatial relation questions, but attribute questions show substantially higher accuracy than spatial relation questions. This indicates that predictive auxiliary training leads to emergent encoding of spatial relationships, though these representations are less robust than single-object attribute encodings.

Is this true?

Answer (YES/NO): YES